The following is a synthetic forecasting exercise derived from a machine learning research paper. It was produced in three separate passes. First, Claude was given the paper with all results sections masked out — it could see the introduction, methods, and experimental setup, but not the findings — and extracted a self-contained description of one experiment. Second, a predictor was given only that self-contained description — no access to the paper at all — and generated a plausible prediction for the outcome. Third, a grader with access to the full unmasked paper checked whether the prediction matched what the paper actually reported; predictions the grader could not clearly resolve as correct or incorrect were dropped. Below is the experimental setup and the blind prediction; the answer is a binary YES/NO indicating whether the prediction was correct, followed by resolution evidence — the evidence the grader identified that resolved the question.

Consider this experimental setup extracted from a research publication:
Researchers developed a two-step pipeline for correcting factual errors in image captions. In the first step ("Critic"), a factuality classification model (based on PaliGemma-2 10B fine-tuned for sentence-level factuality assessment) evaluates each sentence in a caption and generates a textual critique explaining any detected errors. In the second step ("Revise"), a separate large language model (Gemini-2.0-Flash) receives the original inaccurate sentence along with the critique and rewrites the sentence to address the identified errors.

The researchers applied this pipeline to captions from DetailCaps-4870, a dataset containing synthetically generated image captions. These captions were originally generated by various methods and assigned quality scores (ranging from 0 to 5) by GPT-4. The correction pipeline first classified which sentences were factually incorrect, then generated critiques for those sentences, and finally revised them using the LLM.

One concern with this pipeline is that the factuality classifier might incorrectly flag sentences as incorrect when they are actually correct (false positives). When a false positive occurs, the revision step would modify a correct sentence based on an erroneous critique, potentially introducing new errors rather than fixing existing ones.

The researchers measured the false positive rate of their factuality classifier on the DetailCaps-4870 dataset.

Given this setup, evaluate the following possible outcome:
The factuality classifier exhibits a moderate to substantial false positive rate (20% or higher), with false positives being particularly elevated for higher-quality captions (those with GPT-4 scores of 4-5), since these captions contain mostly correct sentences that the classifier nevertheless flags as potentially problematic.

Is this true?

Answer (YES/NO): NO